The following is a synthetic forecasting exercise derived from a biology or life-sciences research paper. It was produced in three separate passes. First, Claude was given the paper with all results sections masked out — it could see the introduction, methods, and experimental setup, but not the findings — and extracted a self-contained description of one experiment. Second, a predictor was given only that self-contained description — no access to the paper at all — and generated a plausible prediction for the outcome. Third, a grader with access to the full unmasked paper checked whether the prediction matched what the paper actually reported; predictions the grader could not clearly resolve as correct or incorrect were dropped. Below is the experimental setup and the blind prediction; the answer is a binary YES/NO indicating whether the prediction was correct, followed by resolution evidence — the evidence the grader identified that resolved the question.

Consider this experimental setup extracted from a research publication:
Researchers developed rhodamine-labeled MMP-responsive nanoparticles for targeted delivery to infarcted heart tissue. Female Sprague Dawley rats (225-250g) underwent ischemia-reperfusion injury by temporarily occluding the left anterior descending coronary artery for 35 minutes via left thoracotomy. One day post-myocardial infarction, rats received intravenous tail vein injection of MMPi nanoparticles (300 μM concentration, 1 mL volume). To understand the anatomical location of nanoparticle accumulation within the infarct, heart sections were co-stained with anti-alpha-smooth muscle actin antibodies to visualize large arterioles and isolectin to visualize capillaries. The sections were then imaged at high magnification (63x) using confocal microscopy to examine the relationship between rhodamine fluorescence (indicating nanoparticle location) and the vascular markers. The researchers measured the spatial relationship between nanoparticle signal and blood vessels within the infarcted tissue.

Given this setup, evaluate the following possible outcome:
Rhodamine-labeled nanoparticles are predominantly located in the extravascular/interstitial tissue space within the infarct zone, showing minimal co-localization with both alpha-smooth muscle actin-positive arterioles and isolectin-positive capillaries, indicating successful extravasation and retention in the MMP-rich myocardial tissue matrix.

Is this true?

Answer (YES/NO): NO